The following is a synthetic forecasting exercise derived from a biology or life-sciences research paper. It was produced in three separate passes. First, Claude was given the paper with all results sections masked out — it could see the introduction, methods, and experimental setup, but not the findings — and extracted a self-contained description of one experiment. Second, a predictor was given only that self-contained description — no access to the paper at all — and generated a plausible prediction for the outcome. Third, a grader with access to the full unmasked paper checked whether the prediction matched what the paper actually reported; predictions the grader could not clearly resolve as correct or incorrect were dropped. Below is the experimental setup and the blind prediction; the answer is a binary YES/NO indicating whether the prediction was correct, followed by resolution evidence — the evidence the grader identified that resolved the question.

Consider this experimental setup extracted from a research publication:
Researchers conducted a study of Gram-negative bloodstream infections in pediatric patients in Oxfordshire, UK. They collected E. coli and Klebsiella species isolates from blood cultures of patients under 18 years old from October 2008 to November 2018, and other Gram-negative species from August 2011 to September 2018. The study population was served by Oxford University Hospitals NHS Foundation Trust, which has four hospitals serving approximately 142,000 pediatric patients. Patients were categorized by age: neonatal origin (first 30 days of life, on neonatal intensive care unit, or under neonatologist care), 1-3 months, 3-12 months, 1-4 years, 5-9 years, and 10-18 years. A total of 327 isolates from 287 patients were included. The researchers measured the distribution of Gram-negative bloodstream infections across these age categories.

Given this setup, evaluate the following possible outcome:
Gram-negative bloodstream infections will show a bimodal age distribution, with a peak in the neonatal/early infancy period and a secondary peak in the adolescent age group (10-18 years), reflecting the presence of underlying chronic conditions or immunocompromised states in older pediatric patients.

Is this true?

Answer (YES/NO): NO